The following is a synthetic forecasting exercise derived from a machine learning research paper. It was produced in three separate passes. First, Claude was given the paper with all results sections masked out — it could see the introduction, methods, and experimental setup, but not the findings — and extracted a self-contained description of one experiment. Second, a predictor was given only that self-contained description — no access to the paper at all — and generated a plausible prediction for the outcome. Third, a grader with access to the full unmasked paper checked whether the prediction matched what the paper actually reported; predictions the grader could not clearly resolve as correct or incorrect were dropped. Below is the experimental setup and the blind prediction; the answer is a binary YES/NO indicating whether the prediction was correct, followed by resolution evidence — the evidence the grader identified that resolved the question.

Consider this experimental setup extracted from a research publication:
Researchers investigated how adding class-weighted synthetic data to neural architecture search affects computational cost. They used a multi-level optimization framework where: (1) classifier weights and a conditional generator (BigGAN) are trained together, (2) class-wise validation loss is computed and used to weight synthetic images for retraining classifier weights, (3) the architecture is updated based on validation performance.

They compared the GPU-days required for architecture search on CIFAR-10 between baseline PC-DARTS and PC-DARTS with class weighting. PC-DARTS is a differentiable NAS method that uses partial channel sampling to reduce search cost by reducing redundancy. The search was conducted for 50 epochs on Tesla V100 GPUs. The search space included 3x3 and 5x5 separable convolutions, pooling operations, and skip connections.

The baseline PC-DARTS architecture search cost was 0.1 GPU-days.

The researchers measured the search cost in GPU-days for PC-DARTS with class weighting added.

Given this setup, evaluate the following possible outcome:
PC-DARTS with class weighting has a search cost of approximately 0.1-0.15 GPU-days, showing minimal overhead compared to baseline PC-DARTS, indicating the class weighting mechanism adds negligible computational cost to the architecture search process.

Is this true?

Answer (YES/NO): NO